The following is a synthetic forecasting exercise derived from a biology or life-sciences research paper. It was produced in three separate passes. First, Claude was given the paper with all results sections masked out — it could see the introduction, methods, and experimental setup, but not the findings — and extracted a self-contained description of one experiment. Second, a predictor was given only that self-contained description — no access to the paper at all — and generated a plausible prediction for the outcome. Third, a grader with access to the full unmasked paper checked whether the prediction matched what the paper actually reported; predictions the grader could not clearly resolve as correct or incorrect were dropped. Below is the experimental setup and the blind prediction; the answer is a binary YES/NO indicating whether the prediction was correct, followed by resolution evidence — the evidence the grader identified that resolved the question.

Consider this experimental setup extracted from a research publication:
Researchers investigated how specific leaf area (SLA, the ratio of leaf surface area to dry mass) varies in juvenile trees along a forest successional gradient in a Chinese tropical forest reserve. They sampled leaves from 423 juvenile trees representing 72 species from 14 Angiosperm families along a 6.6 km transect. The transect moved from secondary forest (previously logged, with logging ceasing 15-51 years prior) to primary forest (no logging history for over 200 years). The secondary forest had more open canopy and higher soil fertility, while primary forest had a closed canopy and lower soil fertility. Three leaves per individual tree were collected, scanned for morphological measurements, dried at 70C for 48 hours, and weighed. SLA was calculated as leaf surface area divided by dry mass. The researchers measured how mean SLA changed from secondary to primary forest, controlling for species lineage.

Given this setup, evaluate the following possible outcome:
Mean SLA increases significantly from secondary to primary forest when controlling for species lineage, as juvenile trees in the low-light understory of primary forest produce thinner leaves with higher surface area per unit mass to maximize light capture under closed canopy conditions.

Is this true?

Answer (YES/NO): NO